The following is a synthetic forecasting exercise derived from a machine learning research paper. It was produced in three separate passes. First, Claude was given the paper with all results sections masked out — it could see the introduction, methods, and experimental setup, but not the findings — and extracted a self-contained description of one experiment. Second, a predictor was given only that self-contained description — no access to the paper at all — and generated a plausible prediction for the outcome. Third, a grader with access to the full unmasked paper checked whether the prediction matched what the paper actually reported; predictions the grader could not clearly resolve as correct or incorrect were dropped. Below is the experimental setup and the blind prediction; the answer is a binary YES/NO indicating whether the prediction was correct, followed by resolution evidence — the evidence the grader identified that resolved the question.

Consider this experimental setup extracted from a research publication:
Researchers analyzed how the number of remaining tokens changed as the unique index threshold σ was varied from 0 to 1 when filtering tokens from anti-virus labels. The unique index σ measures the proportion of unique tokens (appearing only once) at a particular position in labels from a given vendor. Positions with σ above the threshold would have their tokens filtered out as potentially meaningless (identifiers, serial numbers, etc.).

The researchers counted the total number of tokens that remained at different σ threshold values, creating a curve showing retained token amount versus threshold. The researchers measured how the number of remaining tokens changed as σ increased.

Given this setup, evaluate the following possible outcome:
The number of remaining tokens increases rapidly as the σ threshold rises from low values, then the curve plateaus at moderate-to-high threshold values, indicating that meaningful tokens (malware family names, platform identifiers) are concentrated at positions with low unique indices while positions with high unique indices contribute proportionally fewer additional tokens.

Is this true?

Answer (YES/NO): NO